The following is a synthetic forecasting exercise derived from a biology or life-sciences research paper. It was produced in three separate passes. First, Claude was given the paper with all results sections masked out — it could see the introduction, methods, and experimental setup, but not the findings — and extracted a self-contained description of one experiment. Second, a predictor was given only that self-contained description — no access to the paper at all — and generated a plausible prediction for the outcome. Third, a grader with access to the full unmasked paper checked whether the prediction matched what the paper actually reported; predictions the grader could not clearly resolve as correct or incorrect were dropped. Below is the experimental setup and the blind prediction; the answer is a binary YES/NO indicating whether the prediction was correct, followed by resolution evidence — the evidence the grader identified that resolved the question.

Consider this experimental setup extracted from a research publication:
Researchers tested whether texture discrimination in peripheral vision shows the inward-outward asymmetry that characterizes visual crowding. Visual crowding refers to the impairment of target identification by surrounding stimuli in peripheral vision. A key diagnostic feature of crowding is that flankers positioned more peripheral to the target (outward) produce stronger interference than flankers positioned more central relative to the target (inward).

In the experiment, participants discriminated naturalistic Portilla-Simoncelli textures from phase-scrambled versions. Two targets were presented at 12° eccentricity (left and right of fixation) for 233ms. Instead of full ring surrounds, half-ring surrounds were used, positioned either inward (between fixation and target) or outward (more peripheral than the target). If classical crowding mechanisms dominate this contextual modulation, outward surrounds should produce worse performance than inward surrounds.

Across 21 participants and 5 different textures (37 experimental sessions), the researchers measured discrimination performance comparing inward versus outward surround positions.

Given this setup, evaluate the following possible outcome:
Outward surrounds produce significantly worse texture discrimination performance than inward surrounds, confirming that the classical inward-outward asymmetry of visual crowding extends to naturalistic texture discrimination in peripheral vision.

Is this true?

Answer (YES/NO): NO